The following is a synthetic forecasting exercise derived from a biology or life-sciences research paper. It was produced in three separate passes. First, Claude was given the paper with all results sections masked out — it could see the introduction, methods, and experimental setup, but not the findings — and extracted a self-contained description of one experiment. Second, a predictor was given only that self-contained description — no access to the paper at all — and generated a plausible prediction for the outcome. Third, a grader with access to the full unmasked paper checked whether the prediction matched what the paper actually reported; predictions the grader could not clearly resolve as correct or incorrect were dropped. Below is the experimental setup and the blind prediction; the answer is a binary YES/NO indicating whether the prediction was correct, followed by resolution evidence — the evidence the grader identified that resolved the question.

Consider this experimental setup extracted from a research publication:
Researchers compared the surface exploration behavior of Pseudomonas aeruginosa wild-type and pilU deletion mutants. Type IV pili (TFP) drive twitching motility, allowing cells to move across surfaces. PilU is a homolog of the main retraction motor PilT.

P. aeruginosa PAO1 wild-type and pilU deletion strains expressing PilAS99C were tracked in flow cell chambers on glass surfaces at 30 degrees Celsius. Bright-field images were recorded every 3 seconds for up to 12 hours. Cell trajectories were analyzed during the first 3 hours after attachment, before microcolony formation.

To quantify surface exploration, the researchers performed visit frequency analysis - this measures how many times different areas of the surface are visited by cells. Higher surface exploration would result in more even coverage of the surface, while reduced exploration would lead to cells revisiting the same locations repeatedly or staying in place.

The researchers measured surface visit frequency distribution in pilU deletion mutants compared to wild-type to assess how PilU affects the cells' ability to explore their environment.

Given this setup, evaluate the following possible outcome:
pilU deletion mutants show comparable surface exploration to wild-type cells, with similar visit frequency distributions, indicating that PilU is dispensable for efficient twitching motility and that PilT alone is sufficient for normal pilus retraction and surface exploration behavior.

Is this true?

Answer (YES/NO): NO